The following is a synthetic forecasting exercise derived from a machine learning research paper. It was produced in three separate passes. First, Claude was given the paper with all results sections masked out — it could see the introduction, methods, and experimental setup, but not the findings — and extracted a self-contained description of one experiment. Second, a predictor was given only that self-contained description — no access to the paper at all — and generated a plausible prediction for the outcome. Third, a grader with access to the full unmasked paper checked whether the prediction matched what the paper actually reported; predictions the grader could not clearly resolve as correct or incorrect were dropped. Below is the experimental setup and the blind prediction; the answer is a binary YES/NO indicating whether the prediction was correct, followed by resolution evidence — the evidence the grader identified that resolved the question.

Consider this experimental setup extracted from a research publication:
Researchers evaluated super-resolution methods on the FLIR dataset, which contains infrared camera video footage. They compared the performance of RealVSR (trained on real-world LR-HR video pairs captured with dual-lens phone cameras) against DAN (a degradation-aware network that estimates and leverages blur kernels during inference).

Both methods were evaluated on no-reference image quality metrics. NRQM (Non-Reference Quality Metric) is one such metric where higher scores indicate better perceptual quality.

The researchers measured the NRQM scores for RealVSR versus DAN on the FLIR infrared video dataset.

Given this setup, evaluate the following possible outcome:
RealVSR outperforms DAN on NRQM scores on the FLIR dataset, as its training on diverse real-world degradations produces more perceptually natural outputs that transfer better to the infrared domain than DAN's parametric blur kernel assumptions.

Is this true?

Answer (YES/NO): NO